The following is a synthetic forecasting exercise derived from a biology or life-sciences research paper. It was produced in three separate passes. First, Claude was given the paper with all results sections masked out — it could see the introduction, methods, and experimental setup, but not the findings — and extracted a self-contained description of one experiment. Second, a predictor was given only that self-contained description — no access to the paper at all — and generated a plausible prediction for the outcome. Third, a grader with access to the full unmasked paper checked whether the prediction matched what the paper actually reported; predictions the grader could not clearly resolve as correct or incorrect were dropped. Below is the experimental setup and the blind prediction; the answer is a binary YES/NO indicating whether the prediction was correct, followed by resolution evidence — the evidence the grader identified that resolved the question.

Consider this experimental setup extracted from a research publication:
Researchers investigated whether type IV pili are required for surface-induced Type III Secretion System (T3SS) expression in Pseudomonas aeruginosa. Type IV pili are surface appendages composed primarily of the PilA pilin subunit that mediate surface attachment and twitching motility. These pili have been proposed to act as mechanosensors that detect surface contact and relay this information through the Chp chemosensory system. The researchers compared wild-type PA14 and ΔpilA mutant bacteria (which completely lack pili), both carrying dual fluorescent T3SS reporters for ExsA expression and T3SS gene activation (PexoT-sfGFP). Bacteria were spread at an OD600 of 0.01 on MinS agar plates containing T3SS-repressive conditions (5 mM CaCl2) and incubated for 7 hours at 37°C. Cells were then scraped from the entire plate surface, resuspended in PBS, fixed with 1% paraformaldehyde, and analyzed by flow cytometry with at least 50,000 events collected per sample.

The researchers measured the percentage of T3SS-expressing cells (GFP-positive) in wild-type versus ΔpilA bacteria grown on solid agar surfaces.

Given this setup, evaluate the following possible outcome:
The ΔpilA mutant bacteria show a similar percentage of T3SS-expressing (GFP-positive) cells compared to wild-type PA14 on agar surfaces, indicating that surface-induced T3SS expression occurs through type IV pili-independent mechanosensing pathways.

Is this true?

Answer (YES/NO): NO